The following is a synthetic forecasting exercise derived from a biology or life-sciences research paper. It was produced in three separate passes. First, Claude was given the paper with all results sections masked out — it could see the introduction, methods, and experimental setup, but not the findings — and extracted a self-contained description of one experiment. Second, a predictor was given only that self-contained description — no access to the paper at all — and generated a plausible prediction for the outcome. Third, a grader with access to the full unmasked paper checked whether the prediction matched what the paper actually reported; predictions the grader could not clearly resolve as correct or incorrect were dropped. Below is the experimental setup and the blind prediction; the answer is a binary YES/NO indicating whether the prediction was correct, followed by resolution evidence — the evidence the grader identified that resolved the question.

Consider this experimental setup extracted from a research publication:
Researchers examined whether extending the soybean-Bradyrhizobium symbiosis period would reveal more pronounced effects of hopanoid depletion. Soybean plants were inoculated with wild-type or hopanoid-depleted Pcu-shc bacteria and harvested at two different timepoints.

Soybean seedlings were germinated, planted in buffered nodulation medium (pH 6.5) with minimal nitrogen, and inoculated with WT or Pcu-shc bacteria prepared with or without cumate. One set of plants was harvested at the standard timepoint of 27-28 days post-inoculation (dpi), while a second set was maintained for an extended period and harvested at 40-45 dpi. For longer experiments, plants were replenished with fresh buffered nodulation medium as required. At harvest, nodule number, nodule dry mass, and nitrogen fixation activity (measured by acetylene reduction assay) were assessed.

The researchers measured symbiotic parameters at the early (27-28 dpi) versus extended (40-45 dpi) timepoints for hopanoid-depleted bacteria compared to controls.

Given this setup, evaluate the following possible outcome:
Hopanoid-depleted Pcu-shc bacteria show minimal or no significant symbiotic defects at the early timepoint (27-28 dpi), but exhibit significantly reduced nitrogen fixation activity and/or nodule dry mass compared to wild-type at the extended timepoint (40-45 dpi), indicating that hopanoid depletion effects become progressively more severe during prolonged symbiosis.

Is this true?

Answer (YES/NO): NO